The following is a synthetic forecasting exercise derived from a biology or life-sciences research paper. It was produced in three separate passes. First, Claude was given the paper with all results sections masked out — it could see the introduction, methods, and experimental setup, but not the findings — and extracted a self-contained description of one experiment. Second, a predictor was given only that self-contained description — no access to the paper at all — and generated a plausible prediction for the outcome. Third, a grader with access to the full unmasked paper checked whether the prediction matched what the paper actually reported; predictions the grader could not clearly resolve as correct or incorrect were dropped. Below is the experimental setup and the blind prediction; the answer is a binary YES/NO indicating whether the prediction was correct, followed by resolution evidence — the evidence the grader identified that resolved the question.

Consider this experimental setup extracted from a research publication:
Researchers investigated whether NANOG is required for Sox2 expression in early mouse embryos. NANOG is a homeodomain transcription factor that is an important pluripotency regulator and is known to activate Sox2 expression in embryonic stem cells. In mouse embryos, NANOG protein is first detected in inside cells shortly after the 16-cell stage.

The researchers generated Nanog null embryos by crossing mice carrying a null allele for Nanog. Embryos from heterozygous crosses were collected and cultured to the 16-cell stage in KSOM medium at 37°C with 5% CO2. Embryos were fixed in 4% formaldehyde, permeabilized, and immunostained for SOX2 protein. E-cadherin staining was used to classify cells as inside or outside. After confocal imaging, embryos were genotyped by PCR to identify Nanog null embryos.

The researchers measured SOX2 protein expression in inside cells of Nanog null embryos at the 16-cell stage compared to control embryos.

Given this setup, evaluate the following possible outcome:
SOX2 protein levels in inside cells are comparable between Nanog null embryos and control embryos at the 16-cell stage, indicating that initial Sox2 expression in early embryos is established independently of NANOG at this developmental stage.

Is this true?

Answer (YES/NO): YES